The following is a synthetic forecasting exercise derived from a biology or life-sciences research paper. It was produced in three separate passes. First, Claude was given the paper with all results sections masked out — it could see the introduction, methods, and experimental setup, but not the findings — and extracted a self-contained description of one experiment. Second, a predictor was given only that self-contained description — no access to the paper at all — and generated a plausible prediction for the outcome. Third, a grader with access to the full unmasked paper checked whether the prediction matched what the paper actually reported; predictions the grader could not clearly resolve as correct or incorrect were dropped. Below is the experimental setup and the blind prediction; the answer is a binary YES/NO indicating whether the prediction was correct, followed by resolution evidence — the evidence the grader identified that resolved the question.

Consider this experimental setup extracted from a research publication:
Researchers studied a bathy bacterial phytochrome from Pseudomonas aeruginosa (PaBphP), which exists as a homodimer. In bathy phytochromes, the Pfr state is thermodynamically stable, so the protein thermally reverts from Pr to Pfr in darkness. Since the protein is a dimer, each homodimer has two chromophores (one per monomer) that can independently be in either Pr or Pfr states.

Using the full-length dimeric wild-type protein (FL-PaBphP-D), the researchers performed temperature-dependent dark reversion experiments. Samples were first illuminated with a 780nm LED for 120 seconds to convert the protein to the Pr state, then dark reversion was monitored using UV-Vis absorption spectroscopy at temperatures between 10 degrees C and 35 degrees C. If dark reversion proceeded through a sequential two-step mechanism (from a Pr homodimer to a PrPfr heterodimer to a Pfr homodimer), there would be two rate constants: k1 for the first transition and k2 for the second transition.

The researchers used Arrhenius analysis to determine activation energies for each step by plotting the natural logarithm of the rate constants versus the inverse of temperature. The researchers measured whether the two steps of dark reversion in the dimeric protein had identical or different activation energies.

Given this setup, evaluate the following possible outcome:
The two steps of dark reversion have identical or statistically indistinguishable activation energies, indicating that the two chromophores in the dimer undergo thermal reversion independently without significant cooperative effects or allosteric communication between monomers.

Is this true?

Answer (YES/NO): NO